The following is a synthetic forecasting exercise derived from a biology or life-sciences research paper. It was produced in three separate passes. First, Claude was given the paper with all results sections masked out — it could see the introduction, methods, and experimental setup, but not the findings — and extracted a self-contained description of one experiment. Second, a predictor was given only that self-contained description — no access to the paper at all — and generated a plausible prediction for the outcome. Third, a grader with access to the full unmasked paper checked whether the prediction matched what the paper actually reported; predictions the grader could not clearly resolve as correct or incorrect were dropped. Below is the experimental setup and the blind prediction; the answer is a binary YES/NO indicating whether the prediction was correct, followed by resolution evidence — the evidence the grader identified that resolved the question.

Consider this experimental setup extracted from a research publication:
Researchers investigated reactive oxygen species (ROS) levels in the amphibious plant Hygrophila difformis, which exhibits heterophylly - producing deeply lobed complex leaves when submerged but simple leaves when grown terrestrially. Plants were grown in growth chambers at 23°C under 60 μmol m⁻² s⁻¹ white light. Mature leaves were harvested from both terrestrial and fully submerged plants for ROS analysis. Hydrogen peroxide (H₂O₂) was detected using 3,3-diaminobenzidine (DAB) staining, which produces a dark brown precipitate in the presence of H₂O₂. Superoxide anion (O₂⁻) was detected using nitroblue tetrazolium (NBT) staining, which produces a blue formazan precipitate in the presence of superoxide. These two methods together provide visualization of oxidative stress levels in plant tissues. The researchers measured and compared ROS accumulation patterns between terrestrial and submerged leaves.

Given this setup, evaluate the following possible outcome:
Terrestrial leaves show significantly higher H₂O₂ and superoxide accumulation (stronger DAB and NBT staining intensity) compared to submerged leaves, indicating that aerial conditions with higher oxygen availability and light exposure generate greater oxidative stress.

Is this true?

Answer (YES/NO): YES